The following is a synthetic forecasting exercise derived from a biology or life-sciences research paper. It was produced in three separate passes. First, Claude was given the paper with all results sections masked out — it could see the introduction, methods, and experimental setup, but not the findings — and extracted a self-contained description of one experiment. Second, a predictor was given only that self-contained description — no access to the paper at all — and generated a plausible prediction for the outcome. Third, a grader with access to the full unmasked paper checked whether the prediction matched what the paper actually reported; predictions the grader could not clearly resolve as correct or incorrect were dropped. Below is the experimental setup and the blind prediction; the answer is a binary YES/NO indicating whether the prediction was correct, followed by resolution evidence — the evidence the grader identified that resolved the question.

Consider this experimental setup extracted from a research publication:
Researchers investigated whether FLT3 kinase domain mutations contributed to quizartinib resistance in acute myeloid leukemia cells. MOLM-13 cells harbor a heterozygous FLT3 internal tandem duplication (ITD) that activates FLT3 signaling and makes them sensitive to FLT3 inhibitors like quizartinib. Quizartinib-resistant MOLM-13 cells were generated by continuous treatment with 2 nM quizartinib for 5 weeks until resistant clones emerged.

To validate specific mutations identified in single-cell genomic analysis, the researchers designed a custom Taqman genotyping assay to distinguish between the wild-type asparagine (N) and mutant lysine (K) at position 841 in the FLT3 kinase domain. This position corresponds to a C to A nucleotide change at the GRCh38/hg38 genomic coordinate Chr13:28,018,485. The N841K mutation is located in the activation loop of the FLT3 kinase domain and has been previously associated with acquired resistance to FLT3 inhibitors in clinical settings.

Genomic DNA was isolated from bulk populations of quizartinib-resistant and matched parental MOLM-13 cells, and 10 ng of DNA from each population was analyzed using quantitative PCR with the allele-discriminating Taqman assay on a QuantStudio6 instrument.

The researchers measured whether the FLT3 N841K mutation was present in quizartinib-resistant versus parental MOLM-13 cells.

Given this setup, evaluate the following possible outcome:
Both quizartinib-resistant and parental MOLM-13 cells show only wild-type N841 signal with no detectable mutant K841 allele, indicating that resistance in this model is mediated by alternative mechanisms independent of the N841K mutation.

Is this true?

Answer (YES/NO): NO